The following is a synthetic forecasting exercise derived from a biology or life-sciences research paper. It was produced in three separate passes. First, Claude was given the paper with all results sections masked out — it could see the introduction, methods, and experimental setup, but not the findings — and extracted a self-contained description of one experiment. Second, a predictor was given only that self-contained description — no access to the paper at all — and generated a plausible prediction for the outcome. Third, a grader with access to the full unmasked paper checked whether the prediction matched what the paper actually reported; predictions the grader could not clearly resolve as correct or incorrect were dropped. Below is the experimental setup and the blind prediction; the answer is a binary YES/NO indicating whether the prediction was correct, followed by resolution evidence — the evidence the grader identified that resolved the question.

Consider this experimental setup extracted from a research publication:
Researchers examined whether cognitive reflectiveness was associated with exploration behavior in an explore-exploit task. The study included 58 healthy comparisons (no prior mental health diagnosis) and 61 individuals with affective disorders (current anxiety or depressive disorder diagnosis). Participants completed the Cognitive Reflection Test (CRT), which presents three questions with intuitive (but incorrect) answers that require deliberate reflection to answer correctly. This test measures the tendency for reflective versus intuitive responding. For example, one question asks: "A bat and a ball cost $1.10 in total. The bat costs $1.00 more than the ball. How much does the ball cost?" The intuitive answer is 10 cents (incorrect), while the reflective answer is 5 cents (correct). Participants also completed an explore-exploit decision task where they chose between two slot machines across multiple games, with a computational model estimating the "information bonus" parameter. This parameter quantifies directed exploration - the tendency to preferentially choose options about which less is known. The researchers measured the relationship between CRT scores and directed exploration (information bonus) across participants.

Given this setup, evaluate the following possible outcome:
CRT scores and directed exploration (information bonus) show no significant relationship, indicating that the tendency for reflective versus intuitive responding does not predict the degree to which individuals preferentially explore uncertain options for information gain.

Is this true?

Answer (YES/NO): NO